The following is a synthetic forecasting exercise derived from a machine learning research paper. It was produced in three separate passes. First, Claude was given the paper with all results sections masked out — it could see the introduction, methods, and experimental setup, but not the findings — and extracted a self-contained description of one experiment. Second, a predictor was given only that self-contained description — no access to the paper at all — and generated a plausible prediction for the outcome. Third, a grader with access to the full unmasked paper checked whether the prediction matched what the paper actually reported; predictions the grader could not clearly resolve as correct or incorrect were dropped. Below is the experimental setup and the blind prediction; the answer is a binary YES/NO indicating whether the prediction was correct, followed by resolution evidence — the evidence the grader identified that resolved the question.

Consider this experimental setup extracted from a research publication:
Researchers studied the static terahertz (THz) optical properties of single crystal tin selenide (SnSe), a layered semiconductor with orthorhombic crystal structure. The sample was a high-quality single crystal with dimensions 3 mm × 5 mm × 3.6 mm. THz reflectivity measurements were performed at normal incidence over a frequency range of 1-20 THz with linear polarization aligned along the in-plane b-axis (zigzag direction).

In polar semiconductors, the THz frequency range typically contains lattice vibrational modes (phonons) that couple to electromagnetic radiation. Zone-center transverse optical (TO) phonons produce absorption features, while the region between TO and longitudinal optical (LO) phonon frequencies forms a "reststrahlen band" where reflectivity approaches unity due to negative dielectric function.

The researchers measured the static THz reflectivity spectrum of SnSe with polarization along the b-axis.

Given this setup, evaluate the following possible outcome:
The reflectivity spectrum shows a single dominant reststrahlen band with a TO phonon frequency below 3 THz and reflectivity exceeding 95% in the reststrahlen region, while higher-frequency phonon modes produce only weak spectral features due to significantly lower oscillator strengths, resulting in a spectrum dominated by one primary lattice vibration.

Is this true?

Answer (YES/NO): YES